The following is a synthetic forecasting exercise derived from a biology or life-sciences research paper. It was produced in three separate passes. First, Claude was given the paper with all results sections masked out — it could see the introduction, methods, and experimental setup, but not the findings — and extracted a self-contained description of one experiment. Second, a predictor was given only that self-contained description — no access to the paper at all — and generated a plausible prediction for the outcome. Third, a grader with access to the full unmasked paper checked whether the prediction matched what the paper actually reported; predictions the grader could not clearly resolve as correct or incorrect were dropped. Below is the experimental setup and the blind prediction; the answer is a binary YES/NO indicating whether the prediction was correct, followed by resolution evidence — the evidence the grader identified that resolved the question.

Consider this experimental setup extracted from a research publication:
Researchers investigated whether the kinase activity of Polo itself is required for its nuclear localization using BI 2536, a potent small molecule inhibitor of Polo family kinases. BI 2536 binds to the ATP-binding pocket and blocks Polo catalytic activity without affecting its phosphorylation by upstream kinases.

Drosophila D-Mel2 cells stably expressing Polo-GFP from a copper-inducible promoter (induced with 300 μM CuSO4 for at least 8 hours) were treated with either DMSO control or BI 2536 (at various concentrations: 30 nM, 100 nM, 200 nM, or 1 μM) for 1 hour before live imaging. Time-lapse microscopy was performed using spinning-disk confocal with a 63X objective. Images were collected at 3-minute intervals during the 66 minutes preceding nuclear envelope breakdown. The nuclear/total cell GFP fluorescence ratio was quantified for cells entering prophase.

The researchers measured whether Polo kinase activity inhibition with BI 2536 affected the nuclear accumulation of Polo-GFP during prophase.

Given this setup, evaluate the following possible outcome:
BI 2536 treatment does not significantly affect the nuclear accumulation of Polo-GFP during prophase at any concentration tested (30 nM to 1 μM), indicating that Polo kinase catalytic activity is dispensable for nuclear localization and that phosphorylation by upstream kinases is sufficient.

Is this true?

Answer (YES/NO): YES